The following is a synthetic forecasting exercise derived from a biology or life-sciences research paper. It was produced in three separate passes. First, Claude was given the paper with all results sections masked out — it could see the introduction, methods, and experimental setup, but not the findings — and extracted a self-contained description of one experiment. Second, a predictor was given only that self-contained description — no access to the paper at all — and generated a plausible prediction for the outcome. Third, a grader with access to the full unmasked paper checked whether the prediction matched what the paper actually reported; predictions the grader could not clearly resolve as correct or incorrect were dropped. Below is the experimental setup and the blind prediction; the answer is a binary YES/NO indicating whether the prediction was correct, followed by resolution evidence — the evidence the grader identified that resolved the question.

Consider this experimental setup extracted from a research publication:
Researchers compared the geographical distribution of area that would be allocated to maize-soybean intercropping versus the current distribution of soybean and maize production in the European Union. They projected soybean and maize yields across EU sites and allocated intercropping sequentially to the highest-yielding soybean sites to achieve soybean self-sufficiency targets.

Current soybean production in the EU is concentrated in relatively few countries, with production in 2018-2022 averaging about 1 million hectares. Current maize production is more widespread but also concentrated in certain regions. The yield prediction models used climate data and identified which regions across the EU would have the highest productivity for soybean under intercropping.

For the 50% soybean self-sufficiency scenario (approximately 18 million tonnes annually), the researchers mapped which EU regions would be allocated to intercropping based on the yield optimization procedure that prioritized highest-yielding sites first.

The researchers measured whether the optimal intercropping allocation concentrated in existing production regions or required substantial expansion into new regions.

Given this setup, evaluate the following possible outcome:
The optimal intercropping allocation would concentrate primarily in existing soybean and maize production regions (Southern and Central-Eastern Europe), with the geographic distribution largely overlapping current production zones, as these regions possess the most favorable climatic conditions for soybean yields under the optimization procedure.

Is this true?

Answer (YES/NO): YES